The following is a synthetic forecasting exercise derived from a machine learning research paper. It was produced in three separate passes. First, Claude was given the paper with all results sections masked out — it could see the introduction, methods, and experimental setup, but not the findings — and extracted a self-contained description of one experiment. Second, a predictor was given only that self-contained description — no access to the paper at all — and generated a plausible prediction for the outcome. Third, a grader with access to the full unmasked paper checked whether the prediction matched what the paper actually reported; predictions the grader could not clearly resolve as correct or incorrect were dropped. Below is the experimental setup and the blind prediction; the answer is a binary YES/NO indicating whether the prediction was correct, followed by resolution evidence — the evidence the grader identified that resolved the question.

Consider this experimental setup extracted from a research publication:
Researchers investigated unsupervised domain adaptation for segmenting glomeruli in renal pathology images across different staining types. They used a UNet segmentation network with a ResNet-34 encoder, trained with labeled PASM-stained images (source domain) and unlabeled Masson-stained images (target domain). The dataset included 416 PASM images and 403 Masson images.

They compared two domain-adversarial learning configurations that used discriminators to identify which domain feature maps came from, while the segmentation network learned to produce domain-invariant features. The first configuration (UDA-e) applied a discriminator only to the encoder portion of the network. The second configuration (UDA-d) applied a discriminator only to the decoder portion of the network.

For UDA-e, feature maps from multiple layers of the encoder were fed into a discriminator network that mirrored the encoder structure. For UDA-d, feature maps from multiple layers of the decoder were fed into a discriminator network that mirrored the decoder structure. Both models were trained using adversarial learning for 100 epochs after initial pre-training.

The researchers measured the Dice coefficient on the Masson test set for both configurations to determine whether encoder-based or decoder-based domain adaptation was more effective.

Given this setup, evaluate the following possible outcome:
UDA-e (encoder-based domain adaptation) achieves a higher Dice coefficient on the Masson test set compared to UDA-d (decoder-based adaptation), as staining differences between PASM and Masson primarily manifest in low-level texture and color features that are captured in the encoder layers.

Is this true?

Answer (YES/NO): NO